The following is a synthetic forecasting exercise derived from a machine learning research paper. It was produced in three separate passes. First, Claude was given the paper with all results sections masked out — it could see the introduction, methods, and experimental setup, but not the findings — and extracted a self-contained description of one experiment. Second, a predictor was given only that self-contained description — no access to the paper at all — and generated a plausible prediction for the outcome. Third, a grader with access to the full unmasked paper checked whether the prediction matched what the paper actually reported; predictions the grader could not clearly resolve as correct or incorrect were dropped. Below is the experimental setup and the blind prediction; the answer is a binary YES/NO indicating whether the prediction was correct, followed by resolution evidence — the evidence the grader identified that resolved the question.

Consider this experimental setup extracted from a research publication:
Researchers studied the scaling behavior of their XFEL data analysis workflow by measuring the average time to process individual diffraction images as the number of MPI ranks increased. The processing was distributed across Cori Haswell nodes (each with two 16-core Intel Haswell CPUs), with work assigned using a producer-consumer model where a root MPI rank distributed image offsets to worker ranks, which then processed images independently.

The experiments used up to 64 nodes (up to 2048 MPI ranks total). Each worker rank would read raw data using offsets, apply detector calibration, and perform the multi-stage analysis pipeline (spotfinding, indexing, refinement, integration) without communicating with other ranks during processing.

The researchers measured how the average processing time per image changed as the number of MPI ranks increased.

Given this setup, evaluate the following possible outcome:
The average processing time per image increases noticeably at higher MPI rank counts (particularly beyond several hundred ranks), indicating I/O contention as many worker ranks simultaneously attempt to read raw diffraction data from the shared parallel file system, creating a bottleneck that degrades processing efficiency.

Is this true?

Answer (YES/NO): NO